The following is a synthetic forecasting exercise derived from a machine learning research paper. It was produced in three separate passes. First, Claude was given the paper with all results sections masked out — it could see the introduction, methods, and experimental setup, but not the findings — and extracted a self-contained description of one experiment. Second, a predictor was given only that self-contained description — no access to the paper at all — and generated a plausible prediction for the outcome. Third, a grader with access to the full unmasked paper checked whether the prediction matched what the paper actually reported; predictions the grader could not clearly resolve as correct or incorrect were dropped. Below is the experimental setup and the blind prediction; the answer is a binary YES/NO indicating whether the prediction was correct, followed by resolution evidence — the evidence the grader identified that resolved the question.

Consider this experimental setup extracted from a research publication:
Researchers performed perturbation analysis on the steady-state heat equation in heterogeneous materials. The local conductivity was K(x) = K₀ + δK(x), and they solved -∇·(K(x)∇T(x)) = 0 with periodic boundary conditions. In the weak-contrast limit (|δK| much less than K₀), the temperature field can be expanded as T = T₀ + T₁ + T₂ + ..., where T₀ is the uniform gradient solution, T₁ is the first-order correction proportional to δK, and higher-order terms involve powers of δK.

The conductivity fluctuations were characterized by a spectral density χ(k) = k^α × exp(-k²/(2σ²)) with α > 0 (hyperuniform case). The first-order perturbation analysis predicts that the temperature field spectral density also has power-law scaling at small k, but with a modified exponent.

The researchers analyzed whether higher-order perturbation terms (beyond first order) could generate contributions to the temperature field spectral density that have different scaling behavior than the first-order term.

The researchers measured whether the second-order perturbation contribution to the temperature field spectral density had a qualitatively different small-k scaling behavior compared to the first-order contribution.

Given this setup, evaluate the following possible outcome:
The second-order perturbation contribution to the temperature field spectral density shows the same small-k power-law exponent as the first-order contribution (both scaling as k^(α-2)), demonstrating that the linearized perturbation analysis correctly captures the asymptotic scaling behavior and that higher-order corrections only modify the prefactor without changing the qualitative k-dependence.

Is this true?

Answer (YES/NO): NO